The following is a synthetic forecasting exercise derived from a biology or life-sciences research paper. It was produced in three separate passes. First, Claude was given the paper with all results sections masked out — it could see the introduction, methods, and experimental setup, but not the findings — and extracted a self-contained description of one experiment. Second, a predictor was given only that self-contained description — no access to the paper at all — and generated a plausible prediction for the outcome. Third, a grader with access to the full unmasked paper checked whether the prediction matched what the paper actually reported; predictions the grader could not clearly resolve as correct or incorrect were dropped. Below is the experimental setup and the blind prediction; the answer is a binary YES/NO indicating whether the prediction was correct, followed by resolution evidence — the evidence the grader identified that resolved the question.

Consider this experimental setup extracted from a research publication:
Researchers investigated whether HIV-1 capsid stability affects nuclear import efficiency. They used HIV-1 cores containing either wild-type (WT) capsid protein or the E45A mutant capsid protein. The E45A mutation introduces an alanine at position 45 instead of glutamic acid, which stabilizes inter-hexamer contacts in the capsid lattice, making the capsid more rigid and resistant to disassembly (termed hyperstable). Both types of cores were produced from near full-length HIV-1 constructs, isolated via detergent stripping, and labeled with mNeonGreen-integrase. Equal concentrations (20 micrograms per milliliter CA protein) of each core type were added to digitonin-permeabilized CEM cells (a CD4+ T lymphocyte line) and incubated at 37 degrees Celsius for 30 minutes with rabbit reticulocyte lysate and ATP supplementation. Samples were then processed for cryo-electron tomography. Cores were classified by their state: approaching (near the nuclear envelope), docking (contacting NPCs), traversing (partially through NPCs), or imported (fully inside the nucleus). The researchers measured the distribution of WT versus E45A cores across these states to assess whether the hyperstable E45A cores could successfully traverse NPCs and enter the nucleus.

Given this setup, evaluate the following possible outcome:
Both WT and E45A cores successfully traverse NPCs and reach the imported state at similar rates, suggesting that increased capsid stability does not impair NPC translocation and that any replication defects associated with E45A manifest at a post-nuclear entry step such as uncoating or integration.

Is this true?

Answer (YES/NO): NO